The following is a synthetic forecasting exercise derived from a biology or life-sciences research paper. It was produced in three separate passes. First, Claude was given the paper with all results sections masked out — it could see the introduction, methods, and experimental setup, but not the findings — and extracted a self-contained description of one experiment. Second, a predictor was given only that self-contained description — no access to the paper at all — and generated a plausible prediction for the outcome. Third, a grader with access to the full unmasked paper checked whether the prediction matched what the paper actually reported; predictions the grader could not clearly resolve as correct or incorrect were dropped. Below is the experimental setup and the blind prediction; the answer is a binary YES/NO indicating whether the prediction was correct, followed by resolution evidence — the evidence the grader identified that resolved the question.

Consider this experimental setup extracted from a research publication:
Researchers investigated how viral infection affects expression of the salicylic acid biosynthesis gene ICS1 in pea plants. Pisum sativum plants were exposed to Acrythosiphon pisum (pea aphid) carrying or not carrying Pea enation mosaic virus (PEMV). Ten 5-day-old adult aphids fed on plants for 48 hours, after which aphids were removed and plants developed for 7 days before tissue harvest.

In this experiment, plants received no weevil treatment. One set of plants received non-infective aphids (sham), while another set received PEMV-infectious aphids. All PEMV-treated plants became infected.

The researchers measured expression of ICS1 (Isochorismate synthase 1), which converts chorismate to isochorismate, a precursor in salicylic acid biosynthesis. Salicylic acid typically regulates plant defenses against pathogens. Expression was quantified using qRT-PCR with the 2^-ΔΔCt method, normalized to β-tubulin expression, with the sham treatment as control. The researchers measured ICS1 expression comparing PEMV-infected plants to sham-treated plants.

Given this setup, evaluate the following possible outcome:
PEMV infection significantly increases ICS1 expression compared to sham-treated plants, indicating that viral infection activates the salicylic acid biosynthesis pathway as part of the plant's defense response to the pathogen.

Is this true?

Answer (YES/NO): YES